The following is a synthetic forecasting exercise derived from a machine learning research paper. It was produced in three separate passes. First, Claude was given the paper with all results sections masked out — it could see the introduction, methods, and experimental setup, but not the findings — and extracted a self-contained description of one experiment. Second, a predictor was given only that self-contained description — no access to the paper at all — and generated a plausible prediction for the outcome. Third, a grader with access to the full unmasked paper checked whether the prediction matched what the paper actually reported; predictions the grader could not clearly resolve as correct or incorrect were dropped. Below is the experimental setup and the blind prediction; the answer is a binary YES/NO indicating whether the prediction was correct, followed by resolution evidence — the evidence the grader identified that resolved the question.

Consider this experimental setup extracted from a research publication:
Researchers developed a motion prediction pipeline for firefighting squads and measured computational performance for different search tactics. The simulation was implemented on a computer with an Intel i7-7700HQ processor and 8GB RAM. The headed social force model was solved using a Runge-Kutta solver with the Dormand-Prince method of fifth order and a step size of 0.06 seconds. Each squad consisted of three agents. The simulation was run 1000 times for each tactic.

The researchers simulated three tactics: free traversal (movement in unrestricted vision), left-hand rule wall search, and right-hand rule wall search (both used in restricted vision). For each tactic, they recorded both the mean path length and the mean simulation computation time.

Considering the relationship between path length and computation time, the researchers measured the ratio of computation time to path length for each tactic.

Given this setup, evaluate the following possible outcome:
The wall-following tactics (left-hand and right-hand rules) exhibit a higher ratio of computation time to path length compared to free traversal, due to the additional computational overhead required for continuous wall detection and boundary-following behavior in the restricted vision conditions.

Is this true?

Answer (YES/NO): YES